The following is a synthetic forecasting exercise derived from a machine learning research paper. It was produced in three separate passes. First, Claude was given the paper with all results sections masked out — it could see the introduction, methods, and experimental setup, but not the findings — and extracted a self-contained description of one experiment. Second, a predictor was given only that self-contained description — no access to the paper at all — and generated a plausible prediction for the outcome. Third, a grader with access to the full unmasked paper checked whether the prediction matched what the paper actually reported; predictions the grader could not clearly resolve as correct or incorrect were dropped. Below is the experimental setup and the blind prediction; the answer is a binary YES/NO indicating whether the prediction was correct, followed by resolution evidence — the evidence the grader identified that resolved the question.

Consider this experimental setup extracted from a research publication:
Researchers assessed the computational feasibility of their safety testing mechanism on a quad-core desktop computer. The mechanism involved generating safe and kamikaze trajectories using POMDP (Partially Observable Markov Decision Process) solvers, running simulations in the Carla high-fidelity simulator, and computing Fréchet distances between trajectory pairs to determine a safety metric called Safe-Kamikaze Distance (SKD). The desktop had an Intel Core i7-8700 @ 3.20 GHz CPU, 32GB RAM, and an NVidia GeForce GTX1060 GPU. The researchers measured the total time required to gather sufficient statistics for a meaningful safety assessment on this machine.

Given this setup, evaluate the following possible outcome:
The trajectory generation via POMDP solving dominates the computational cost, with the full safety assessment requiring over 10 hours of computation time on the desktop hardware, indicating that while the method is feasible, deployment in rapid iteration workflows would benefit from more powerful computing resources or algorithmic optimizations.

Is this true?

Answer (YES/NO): NO